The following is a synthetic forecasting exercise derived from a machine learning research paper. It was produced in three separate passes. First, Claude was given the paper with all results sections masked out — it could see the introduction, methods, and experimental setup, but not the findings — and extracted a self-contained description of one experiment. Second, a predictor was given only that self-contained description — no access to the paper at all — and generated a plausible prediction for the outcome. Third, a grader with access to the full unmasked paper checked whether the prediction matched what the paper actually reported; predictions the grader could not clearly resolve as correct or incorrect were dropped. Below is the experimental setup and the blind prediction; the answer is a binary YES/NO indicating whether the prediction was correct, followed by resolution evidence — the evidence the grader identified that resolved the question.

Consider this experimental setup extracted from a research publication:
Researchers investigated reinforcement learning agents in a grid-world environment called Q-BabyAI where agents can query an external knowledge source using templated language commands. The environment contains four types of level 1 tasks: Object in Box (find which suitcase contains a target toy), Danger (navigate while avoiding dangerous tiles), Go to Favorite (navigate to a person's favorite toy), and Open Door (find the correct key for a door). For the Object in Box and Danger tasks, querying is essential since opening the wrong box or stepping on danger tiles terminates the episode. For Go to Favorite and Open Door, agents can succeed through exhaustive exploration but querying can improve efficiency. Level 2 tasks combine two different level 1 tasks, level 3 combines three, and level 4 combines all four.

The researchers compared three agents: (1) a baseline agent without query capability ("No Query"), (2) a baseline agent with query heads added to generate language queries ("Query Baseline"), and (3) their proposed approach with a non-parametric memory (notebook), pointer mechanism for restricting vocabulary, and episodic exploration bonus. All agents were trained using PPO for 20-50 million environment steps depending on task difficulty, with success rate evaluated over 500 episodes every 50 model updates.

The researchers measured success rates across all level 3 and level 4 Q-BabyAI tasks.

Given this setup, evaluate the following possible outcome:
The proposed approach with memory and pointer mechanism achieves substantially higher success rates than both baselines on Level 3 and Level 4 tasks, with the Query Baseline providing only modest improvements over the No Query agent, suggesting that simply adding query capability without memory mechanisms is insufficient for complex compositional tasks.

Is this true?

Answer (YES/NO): NO